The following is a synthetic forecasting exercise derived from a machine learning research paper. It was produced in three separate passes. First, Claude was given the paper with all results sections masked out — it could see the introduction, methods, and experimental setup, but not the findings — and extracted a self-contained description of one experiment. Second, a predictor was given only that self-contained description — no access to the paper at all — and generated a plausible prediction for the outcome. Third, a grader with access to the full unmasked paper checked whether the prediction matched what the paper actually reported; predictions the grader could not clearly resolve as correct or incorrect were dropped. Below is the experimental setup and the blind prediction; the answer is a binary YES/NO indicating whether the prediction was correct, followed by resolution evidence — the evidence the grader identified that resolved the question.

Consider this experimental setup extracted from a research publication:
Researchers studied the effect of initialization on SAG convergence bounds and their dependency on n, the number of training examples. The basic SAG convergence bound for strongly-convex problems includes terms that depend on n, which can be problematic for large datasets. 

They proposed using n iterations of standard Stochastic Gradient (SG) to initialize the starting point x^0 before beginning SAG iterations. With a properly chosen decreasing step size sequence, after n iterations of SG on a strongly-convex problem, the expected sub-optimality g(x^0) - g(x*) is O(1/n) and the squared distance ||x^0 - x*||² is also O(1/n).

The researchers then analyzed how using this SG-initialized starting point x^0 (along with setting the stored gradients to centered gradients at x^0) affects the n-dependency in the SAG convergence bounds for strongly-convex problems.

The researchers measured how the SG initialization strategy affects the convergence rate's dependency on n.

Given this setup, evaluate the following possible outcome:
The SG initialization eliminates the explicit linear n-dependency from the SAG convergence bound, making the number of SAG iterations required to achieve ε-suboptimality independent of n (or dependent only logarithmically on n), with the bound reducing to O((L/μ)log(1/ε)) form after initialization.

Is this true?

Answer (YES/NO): NO